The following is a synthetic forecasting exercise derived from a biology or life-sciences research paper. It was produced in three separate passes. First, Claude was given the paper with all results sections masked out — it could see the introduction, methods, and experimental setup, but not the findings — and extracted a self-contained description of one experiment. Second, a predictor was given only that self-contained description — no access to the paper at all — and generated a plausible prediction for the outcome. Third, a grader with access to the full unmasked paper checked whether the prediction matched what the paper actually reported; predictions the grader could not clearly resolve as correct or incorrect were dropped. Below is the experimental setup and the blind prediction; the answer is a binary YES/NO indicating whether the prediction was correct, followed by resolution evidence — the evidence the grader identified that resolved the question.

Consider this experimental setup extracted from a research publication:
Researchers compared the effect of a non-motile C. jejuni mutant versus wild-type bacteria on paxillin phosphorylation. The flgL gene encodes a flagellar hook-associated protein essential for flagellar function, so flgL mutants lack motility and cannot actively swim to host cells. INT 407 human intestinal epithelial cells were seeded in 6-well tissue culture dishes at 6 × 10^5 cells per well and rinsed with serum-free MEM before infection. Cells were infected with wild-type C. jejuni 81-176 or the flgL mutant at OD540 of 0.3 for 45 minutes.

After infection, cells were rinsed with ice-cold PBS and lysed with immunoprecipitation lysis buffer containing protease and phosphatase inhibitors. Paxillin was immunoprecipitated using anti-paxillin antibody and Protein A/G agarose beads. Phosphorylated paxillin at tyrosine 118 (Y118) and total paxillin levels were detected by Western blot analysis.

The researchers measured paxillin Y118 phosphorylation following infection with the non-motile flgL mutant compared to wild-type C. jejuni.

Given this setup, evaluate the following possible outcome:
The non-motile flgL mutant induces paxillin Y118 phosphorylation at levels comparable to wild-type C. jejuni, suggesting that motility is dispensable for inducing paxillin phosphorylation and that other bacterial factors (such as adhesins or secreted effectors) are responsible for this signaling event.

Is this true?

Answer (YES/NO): NO